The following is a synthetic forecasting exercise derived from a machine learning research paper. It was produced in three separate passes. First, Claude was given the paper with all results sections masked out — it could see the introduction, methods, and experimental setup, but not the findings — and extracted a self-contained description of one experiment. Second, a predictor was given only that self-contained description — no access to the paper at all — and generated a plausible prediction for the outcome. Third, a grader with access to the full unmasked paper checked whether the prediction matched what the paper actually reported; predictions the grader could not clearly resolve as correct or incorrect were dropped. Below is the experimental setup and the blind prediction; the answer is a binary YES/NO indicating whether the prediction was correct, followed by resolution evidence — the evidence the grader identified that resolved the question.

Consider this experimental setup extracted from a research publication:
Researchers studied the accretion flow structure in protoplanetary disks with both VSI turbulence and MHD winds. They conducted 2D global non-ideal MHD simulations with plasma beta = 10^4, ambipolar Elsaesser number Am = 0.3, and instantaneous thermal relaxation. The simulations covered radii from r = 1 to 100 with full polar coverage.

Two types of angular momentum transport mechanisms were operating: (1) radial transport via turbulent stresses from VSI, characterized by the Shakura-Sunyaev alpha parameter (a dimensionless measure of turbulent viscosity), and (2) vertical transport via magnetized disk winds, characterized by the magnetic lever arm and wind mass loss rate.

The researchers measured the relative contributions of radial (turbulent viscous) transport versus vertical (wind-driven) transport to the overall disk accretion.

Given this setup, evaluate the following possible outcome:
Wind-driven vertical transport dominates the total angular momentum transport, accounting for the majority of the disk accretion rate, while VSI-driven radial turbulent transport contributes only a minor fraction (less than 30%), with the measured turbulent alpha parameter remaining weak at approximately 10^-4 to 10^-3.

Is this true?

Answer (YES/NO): YES